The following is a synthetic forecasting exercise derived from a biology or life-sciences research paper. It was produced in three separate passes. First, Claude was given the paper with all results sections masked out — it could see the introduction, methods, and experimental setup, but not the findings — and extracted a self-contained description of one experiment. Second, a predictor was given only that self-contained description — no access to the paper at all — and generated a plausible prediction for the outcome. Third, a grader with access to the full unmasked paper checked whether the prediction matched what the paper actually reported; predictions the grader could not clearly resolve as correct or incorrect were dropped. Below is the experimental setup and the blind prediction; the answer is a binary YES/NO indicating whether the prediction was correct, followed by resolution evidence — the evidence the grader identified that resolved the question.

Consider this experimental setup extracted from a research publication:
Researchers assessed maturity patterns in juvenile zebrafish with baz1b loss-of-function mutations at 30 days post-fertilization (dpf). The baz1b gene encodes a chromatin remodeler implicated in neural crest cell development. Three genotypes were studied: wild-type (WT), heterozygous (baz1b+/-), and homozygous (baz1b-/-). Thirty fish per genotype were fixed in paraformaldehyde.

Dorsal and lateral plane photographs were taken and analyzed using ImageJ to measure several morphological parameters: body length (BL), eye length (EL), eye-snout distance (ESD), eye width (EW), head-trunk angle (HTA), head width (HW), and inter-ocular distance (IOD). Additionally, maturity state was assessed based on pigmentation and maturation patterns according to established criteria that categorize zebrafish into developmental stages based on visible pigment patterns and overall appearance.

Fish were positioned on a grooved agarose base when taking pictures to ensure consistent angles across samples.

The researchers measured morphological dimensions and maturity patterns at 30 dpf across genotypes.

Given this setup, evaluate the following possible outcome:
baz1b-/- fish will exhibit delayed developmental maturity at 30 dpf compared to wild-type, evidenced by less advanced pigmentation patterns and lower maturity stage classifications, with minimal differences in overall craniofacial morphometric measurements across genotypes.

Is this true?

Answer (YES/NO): NO